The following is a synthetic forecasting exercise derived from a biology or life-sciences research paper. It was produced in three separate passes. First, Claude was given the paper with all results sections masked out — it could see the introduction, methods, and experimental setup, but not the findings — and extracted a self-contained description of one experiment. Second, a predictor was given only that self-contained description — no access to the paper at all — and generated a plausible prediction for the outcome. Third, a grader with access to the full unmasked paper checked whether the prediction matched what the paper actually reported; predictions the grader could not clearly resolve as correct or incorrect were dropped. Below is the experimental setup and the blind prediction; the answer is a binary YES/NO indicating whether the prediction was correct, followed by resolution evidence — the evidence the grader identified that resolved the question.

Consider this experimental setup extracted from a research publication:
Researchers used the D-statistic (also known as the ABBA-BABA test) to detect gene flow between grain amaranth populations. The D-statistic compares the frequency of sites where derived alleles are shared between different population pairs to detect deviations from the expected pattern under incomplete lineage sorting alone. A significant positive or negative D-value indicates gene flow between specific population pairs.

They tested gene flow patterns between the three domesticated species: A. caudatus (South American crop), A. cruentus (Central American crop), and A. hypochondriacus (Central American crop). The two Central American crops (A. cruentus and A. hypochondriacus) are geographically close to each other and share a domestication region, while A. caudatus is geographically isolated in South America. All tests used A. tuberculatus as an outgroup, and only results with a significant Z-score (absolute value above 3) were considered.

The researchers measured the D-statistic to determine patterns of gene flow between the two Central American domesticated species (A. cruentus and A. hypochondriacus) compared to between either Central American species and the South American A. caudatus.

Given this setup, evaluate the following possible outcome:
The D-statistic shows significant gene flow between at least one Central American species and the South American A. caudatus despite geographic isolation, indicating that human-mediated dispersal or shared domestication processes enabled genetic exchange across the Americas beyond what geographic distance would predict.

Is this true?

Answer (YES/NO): YES